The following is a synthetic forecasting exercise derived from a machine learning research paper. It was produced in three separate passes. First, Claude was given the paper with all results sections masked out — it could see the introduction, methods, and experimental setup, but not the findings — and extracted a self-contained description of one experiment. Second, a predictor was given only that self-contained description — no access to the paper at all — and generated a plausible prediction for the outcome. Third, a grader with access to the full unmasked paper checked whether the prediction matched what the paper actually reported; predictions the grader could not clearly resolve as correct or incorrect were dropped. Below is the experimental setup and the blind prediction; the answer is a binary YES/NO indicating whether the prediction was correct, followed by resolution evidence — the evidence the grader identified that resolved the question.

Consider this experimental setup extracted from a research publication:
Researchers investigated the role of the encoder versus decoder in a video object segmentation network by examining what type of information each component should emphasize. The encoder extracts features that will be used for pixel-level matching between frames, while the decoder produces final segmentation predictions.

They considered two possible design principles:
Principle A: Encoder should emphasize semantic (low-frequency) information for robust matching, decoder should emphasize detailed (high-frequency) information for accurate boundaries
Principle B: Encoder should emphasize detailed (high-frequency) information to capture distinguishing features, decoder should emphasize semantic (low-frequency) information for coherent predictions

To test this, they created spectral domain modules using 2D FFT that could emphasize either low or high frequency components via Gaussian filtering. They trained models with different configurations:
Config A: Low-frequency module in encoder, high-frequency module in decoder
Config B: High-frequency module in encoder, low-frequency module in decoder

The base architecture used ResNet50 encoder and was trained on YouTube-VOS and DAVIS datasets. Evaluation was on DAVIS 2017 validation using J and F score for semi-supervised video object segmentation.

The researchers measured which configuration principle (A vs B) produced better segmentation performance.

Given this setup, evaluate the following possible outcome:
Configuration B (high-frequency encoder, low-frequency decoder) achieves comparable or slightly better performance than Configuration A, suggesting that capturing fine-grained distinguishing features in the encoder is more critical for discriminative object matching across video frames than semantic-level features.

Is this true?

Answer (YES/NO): NO